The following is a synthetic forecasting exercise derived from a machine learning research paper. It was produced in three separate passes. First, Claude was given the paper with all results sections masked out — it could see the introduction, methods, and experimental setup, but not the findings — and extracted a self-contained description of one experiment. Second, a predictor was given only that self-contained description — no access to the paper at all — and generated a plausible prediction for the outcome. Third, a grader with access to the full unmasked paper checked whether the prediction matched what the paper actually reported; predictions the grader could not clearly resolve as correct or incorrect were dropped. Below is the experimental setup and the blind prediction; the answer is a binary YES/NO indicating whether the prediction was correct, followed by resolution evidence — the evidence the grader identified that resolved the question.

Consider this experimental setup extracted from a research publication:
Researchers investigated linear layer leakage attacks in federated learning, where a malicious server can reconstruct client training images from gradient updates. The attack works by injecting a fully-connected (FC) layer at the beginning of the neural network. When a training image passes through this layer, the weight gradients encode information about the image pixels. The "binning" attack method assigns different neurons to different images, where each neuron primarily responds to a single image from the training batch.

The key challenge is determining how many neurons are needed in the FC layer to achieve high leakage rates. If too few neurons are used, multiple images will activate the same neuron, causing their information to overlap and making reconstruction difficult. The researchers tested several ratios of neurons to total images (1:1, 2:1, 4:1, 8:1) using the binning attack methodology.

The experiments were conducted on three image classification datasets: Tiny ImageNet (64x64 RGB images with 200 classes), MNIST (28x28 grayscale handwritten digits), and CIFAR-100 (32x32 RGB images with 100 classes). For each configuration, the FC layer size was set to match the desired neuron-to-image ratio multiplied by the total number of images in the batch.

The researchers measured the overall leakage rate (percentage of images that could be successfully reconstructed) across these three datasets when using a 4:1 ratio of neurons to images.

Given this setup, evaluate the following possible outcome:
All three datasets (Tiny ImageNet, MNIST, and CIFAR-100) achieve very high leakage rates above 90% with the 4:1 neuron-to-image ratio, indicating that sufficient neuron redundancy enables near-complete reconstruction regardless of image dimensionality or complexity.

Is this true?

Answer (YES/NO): NO